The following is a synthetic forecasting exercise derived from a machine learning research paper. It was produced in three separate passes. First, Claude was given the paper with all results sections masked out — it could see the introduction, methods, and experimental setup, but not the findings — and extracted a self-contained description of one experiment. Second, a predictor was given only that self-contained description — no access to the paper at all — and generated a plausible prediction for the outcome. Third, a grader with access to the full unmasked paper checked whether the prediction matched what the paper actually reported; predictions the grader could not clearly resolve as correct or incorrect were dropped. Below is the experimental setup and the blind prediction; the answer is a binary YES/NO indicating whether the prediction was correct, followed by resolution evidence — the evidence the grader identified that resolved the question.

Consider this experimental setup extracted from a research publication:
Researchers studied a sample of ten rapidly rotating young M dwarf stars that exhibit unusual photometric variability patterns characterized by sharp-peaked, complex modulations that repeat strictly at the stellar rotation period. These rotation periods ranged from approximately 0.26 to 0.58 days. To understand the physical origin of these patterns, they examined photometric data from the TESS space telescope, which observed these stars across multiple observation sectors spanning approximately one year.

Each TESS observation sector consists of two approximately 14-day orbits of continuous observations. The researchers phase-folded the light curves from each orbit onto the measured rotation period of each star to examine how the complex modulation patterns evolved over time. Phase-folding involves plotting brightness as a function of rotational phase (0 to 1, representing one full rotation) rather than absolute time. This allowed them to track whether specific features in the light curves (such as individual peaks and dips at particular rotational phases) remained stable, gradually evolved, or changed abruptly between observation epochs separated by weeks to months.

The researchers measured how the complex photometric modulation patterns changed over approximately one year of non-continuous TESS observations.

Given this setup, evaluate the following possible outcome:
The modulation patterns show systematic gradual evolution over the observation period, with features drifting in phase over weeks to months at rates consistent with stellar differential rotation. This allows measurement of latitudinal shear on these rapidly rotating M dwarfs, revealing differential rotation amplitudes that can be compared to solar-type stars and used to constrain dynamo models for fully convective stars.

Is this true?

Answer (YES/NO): NO